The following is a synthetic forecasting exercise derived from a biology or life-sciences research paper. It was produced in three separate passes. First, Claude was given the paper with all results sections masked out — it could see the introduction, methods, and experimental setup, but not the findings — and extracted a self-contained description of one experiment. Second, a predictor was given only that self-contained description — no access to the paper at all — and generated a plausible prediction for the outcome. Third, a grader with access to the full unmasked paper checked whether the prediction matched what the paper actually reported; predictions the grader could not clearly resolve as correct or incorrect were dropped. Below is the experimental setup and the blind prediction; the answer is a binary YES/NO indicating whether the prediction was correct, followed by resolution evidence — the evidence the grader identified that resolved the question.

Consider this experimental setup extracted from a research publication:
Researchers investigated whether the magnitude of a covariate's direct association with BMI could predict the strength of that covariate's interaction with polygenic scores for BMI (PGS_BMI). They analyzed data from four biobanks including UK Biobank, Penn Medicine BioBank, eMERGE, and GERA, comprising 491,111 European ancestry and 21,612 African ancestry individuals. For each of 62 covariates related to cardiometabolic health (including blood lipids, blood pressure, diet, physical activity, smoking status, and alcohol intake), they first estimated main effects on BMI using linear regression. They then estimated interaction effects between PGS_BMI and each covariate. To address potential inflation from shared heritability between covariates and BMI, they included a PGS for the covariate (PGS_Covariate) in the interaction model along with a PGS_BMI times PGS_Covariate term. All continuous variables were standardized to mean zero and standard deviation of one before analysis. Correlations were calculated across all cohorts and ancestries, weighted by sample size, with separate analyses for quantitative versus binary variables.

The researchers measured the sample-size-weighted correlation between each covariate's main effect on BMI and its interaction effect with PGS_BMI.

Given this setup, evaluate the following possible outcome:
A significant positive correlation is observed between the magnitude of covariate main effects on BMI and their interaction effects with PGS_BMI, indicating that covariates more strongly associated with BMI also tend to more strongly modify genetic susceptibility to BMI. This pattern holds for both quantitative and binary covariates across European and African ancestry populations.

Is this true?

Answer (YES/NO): NO